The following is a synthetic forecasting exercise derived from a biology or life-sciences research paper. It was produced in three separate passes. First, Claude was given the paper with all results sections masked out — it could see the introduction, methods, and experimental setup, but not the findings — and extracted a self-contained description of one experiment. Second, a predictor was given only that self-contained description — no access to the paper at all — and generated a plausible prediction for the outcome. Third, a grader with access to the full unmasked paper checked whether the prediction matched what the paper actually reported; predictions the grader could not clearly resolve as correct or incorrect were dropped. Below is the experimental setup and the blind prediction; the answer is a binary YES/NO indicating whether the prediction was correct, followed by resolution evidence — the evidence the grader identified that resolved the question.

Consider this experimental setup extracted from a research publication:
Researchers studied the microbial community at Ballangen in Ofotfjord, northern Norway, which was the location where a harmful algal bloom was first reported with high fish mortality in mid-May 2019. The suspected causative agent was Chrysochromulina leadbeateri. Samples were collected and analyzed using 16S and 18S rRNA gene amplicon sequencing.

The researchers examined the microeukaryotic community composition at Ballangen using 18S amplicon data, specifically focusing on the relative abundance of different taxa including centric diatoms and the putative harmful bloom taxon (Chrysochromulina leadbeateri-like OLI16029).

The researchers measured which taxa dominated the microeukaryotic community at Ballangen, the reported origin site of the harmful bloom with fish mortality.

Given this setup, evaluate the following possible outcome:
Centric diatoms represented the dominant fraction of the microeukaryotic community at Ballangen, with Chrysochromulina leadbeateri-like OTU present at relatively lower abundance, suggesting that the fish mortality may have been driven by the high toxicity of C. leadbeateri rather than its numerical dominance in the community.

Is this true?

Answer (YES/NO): YES